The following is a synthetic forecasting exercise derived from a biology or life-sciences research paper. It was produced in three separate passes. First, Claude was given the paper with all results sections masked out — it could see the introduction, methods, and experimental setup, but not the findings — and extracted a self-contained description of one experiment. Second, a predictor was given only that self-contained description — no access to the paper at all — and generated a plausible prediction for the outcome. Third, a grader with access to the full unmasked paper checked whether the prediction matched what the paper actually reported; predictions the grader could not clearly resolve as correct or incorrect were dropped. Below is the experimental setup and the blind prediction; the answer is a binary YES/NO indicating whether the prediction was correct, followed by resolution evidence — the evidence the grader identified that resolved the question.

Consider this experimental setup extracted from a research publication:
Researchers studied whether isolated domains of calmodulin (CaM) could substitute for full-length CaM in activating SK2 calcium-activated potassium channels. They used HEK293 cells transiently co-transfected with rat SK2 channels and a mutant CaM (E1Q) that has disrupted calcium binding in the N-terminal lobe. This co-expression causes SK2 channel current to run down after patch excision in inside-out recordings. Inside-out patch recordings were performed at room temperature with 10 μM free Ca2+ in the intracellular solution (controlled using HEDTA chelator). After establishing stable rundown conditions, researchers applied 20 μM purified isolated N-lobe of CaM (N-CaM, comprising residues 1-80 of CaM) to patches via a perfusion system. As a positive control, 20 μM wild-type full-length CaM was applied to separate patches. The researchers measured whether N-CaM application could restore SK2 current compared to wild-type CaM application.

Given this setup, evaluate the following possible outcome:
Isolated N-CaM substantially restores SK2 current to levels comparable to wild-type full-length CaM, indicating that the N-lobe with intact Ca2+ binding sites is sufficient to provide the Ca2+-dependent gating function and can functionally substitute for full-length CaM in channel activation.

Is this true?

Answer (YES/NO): NO